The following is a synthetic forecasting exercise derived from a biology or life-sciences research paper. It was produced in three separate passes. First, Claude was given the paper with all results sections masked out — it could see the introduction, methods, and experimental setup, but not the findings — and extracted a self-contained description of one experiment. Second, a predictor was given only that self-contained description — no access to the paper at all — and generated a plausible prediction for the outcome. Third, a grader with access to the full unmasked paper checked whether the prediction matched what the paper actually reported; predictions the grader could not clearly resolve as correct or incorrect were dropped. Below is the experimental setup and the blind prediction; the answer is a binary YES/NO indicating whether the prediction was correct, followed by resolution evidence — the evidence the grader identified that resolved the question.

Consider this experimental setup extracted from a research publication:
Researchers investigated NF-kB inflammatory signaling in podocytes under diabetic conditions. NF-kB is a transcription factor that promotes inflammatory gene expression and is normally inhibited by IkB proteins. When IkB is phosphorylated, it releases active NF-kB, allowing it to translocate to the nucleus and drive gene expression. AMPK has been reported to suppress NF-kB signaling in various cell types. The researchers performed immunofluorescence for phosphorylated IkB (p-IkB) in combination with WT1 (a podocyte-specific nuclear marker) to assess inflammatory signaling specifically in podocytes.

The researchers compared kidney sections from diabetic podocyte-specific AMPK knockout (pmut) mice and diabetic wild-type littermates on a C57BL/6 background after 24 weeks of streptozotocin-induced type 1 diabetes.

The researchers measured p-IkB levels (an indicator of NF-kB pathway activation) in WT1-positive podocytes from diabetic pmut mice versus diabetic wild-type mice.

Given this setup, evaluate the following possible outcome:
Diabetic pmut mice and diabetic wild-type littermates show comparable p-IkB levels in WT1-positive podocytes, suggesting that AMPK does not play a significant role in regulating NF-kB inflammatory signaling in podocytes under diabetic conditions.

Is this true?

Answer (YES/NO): NO